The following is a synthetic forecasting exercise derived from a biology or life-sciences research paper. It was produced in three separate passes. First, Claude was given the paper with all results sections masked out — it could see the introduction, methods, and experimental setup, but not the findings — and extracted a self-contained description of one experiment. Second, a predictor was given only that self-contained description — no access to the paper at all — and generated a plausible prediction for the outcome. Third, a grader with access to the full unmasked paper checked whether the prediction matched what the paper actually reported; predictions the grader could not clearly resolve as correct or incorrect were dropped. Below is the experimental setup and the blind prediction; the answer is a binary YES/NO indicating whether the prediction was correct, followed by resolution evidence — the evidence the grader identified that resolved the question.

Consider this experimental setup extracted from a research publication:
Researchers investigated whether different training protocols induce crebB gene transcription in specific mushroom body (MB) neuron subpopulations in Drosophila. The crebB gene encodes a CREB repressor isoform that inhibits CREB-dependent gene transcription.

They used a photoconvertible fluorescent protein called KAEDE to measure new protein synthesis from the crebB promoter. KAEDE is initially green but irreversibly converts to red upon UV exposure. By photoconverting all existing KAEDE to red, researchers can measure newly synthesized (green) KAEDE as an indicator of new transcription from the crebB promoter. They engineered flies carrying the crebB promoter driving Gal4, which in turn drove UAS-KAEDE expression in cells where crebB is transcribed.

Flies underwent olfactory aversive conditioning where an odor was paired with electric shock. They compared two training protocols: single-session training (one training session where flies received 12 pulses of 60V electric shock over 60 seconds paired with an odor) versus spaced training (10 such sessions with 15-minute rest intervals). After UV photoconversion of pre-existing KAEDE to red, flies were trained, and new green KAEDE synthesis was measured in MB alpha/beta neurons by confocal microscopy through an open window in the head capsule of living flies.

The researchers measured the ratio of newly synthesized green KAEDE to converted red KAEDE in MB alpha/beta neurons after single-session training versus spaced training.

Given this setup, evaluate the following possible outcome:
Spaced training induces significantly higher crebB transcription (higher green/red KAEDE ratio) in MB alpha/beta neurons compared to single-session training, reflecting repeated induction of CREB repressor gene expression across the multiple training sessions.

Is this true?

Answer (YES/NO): YES